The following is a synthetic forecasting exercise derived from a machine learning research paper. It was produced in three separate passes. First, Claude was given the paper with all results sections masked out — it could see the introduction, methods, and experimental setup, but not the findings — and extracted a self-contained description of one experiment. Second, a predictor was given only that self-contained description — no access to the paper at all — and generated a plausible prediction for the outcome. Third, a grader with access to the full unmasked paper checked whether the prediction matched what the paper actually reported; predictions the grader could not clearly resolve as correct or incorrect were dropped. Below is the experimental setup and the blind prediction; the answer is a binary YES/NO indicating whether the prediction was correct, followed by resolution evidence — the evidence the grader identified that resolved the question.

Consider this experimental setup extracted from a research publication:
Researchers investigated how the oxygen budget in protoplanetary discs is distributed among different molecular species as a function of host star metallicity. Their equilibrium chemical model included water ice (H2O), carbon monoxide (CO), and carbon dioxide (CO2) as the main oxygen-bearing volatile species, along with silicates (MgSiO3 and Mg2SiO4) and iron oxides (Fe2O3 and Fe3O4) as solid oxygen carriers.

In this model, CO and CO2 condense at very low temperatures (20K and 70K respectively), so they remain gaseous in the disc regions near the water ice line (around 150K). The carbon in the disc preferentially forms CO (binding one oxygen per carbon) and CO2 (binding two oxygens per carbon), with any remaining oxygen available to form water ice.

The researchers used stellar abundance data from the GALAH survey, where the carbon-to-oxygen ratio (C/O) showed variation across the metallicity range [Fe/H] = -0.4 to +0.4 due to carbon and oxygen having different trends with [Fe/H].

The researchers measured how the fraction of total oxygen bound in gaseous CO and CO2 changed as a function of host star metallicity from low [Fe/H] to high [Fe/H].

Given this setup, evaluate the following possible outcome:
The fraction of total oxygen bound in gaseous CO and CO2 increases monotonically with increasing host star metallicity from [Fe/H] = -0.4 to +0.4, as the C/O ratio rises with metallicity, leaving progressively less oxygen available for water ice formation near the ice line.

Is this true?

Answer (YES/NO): YES